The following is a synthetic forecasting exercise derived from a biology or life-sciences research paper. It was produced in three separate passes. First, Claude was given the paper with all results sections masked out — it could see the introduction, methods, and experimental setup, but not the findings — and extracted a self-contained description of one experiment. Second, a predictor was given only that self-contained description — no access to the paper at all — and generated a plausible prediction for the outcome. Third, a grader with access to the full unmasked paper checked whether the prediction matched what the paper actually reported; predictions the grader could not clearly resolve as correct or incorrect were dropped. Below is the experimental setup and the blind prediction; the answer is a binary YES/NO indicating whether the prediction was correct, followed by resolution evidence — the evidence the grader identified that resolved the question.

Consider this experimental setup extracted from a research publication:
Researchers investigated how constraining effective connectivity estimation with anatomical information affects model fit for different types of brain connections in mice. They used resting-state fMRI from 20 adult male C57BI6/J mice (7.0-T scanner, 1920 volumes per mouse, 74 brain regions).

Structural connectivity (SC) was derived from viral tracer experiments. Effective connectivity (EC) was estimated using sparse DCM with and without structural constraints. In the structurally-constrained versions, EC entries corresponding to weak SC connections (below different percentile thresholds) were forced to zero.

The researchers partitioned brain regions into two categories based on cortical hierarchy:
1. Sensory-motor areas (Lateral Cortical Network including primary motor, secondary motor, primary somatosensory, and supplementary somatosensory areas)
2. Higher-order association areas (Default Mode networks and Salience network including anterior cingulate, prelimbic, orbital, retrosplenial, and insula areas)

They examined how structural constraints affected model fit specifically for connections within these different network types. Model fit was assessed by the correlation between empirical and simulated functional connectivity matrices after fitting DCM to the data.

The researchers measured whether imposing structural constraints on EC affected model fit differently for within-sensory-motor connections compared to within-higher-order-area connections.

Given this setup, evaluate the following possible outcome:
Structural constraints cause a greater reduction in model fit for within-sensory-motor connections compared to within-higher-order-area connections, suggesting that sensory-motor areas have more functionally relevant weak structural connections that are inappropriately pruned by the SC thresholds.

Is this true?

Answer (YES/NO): NO